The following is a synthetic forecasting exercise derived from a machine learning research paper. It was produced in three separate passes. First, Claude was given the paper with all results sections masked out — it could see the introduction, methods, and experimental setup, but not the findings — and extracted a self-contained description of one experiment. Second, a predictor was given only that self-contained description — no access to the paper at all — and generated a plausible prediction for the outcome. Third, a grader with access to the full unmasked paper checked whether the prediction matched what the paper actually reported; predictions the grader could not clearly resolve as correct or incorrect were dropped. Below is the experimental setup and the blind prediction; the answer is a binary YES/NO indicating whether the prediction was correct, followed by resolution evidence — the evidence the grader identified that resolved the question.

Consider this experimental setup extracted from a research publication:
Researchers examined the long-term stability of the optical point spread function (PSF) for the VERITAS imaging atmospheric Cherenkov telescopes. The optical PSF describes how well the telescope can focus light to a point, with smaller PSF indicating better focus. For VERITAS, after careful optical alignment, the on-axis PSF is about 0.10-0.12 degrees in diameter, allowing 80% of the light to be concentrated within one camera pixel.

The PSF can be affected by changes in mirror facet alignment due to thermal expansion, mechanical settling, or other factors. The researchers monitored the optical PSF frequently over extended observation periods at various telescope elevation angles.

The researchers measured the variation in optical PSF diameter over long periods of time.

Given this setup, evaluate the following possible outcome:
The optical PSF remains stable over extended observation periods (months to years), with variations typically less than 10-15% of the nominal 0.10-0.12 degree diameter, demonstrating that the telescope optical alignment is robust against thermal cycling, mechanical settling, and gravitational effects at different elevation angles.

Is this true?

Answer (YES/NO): NO